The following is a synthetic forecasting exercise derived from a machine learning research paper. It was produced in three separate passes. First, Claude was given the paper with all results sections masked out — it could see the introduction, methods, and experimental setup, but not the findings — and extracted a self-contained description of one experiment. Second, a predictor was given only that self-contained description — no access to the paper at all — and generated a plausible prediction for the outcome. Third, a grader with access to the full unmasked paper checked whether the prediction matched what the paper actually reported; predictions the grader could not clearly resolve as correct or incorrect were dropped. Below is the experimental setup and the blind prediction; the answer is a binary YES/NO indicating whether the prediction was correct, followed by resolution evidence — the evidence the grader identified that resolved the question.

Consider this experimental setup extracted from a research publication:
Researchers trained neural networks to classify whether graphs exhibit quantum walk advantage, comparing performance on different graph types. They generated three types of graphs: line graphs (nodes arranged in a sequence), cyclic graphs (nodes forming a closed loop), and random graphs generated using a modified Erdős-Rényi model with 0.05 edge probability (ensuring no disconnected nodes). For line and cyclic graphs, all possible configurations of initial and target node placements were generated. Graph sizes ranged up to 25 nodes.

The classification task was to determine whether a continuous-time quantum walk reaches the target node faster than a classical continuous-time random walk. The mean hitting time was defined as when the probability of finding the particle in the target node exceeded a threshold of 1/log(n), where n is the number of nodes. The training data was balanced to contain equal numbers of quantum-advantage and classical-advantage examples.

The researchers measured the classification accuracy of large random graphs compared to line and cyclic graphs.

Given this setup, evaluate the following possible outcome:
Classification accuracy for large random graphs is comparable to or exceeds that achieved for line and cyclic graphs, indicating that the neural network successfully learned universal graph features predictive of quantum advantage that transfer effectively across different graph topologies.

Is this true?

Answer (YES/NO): NO